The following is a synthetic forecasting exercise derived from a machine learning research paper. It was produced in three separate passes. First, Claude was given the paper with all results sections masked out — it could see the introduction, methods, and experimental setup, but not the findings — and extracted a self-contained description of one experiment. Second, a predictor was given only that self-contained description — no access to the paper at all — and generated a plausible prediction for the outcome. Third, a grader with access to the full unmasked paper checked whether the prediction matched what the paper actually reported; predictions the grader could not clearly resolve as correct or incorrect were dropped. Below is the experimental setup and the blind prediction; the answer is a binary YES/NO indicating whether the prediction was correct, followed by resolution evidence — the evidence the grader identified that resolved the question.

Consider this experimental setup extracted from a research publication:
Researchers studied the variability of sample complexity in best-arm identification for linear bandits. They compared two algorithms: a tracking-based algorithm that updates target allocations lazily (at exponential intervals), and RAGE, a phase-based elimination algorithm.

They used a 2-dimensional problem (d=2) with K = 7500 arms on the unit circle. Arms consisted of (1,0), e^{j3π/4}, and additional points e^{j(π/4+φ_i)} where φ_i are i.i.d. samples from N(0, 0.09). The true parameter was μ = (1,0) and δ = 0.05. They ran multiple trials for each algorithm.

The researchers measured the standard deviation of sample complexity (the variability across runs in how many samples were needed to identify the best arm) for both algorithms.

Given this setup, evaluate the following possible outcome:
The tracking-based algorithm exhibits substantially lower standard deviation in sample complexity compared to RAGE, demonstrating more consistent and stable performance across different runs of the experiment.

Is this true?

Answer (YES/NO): YES